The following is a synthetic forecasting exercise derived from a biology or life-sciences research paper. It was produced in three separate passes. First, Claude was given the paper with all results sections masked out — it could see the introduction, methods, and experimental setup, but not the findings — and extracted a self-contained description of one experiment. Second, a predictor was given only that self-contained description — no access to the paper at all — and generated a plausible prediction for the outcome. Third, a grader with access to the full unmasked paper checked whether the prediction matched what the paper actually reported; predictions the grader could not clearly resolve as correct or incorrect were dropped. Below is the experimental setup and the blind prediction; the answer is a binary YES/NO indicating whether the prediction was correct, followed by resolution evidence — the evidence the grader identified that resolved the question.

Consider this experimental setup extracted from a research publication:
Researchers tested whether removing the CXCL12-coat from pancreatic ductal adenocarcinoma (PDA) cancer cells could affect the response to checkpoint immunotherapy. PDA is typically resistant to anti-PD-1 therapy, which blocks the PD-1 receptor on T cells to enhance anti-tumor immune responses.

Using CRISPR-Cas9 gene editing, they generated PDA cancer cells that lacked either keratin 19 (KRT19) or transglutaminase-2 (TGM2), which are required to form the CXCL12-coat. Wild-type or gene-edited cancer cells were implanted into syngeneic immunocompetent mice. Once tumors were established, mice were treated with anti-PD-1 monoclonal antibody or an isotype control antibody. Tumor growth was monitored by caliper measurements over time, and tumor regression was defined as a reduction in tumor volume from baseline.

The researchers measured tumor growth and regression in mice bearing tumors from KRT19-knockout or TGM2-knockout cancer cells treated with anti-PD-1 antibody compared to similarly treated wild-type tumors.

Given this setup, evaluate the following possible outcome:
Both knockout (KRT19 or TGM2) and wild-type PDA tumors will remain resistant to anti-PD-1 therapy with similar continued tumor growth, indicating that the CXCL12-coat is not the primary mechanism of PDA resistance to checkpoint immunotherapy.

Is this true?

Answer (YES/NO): NO